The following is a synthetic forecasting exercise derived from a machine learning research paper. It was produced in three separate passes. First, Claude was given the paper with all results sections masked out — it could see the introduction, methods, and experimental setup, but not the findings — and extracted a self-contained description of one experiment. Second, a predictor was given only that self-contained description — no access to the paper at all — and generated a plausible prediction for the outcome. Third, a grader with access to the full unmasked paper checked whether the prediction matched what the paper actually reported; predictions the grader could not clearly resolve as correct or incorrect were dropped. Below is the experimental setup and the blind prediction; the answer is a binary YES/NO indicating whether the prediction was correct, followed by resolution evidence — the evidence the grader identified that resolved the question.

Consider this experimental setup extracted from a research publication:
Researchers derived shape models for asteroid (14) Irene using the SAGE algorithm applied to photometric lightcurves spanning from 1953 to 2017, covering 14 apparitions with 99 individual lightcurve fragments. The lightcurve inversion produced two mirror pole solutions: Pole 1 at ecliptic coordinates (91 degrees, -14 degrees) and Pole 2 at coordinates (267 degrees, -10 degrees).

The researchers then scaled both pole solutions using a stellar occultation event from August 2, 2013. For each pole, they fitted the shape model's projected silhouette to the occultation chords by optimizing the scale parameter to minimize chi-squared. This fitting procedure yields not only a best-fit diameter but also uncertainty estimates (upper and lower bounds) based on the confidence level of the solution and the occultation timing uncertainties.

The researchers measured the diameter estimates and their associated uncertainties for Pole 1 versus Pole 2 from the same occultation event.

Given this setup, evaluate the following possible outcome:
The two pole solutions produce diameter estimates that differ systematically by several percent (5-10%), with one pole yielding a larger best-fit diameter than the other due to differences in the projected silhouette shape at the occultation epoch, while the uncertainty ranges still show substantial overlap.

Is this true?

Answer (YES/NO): NO